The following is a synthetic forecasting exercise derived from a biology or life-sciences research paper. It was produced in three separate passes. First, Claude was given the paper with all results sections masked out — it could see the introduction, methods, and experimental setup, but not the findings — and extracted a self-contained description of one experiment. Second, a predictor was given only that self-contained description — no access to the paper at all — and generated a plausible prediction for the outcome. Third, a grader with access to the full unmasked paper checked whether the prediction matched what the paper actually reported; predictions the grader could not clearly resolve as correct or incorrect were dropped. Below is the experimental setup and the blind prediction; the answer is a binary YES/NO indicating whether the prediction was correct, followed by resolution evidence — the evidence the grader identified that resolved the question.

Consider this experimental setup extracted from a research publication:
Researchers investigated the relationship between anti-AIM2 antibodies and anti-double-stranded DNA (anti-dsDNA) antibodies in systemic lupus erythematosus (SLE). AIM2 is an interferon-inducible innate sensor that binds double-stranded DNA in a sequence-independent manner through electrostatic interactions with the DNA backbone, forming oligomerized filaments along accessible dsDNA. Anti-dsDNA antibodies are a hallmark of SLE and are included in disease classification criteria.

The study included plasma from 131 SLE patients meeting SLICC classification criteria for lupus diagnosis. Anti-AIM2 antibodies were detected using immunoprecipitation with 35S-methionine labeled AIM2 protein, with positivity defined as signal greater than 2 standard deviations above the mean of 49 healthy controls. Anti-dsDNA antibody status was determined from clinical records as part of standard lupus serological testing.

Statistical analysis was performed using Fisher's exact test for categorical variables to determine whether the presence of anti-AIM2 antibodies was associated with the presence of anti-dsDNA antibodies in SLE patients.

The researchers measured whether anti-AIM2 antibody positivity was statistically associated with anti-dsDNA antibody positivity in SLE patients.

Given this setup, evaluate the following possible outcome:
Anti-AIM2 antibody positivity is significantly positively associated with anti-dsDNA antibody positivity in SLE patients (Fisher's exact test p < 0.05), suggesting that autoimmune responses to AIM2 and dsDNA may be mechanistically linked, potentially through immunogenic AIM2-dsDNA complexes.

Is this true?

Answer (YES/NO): YES